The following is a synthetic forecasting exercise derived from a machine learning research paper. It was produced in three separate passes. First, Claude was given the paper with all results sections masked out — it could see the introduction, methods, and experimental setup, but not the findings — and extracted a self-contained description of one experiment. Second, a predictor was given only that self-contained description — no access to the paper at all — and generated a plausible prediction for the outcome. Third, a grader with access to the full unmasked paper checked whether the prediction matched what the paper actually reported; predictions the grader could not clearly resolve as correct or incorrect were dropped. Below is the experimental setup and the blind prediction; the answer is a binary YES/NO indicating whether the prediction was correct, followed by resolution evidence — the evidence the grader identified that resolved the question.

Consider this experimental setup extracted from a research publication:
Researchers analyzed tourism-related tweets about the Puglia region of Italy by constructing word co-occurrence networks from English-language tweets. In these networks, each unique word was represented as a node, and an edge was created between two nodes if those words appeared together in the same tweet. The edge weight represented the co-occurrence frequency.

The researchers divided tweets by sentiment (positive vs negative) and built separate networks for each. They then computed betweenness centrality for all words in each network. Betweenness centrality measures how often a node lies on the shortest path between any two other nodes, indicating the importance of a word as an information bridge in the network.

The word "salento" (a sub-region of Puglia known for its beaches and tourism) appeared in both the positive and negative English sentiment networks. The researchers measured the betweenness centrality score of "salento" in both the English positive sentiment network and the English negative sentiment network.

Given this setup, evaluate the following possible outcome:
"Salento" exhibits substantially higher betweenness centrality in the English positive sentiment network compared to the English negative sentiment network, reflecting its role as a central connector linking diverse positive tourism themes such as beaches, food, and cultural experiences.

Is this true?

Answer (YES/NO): NO